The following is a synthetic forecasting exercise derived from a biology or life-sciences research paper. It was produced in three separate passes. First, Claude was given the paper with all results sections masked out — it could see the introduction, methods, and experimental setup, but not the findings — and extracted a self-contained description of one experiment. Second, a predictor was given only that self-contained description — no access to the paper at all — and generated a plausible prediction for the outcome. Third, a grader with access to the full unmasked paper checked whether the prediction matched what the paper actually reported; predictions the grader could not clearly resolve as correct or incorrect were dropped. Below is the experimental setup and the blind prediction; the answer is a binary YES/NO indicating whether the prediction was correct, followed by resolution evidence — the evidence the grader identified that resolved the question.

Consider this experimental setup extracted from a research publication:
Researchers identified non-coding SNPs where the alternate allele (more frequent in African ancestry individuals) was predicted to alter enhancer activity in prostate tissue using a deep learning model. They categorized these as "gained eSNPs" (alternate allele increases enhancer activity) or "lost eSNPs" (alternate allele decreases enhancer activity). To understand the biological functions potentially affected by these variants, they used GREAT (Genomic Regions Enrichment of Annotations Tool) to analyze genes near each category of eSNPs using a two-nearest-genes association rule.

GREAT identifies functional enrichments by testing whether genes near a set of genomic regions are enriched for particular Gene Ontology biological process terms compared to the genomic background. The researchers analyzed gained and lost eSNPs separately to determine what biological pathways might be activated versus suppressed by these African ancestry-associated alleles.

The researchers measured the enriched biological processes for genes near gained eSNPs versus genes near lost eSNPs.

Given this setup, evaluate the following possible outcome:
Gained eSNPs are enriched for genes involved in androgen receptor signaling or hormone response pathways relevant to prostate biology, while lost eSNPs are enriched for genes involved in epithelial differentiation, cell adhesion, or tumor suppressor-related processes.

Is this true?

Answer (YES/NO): NO